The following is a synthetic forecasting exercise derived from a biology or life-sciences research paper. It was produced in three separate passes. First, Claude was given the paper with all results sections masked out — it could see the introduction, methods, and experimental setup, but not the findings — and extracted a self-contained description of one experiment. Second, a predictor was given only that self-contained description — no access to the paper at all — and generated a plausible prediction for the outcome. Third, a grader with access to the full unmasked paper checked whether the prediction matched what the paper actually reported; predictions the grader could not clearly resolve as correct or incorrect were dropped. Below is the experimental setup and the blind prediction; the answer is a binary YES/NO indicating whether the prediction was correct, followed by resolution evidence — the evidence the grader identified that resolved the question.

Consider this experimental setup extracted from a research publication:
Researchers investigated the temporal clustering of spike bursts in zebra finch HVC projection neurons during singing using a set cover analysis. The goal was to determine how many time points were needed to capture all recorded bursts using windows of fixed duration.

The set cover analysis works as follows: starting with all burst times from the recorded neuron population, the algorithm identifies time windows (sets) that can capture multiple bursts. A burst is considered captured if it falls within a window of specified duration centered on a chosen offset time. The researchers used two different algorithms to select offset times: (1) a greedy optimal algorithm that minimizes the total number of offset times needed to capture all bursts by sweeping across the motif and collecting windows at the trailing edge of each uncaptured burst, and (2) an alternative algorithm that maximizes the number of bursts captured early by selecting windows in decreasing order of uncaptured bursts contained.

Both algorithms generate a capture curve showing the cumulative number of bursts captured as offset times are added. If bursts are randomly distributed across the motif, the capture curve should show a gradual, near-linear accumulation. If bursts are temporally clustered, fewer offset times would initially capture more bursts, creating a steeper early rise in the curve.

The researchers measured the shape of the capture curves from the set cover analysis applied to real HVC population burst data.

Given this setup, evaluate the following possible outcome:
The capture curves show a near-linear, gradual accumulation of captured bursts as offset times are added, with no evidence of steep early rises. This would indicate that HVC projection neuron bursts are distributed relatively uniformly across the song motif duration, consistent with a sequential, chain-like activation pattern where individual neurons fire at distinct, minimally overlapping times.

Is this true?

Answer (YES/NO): NO